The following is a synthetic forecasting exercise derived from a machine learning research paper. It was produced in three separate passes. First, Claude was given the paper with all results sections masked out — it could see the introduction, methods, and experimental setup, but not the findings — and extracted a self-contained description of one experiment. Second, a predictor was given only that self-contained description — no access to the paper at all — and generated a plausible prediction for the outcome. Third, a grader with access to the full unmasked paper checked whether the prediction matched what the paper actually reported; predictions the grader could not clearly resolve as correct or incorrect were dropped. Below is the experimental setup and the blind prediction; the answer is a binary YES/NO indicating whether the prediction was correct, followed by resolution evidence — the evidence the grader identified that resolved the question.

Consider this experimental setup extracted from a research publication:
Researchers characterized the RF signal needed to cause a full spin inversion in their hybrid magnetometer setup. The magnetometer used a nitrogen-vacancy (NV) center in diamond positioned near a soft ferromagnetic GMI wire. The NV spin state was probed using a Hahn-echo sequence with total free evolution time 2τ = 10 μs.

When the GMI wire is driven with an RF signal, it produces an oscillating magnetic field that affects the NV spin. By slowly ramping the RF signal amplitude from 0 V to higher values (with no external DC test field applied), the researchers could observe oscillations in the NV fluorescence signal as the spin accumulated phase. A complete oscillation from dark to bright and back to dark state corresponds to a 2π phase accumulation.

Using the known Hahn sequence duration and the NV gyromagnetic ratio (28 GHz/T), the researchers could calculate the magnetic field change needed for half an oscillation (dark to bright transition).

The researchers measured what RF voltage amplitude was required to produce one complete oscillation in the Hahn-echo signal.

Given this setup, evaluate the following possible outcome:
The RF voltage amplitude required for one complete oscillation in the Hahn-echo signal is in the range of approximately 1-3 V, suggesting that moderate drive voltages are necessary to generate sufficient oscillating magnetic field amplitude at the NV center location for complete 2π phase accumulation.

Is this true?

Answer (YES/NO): YES